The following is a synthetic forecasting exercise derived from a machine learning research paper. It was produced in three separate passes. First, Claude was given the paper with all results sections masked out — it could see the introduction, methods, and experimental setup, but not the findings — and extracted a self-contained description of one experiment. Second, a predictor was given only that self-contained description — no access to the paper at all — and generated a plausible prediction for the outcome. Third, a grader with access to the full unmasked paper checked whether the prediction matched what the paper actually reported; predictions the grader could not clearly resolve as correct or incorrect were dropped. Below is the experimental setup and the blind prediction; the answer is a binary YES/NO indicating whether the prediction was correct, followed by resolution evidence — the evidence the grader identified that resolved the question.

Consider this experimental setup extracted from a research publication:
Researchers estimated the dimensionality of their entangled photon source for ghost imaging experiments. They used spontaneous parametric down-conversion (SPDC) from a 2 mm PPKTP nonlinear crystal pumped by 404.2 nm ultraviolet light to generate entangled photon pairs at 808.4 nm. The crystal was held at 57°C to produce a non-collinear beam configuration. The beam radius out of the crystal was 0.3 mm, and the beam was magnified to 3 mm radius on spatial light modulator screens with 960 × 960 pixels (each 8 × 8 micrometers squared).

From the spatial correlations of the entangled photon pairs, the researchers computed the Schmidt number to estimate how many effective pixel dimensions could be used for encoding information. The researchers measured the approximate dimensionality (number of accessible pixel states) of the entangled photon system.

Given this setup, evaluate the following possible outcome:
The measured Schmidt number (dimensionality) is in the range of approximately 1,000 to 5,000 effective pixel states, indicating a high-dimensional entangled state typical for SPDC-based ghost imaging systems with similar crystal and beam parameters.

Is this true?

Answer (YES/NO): NO